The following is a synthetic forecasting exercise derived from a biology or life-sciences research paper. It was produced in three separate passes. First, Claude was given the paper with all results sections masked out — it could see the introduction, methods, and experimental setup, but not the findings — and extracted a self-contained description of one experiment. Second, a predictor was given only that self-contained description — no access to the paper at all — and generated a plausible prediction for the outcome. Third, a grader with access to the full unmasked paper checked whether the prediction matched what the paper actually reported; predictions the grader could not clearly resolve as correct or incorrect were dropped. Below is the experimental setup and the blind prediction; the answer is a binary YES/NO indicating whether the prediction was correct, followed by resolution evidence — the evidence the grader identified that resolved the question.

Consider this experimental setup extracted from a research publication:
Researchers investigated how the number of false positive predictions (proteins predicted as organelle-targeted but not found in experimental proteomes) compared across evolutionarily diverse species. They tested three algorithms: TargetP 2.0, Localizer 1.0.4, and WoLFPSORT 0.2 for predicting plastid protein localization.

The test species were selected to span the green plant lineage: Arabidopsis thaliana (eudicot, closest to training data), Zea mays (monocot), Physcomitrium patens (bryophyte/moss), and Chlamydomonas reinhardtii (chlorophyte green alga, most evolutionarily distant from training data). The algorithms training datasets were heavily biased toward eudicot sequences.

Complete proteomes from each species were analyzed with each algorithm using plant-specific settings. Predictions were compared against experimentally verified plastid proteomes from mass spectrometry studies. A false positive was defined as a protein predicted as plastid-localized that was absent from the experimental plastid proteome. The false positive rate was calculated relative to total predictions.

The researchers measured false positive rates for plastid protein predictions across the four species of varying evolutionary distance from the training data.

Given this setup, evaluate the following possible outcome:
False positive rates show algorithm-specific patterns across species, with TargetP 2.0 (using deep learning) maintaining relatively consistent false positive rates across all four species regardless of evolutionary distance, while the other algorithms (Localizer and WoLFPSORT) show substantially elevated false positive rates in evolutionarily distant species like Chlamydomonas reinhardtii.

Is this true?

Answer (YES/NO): NO